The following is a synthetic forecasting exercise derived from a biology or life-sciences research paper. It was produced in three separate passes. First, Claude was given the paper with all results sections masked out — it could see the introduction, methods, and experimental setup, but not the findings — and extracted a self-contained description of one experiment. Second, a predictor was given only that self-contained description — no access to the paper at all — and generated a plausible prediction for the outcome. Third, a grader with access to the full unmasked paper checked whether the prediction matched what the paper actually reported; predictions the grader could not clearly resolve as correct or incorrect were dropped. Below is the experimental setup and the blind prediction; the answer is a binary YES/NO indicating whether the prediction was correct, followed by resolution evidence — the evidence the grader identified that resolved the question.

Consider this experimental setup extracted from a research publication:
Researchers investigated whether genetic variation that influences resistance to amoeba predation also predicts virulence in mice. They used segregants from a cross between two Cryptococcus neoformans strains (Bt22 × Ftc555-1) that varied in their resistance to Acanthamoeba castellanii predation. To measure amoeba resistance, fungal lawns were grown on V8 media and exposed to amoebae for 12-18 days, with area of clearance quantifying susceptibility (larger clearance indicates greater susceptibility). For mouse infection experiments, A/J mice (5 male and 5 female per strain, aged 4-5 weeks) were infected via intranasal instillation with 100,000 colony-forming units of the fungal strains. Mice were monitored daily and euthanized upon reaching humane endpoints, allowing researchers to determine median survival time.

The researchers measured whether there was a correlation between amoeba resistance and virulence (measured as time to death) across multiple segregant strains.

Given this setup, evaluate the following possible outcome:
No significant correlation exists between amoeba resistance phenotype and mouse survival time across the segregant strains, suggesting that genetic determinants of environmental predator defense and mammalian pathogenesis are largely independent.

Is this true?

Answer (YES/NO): YES